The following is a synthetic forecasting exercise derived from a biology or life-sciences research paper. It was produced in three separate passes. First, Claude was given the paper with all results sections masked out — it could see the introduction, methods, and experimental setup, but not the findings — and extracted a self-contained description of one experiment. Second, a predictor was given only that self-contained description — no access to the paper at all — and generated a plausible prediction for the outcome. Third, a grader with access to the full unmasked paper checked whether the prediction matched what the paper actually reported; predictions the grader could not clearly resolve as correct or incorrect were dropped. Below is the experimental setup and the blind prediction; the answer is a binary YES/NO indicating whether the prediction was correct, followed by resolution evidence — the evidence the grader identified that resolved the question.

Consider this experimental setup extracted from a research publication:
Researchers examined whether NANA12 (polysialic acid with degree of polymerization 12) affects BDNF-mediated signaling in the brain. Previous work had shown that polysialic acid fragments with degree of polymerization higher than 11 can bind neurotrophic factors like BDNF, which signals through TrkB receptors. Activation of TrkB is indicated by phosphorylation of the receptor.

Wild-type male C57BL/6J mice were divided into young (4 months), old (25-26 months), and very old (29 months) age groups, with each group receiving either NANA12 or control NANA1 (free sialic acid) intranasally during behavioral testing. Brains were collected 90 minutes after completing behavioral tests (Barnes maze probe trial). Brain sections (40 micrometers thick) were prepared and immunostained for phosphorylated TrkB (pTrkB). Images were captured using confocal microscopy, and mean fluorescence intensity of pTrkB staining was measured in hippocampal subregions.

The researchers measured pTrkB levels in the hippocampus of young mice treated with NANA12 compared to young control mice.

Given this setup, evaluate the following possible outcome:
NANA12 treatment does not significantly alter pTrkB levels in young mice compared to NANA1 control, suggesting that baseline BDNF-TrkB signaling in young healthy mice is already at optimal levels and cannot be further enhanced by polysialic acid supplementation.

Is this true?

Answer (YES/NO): YES